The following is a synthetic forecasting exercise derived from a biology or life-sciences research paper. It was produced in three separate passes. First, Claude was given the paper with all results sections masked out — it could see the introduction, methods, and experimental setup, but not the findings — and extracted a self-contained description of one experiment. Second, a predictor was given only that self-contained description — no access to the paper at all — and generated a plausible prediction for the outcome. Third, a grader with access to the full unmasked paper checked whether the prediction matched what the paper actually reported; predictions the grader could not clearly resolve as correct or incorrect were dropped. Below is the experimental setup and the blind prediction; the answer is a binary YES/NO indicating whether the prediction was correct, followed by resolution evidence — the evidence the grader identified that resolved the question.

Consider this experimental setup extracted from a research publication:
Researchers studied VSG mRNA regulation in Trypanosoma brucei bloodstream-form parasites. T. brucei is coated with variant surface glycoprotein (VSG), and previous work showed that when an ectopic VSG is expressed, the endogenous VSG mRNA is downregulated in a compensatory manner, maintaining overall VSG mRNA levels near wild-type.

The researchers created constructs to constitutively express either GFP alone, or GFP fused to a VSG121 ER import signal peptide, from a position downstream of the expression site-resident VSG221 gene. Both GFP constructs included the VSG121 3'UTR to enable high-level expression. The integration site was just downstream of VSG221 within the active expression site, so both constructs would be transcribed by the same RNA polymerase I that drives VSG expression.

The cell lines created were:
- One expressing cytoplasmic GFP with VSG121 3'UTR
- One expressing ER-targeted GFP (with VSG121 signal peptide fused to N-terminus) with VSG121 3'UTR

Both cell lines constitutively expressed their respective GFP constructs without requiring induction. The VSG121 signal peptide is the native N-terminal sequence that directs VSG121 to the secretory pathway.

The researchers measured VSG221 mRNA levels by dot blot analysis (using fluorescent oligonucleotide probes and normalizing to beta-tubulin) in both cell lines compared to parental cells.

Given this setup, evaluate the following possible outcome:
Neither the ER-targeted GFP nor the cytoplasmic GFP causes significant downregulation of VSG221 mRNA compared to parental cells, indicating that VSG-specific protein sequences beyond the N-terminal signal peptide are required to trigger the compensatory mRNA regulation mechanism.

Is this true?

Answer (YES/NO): NO